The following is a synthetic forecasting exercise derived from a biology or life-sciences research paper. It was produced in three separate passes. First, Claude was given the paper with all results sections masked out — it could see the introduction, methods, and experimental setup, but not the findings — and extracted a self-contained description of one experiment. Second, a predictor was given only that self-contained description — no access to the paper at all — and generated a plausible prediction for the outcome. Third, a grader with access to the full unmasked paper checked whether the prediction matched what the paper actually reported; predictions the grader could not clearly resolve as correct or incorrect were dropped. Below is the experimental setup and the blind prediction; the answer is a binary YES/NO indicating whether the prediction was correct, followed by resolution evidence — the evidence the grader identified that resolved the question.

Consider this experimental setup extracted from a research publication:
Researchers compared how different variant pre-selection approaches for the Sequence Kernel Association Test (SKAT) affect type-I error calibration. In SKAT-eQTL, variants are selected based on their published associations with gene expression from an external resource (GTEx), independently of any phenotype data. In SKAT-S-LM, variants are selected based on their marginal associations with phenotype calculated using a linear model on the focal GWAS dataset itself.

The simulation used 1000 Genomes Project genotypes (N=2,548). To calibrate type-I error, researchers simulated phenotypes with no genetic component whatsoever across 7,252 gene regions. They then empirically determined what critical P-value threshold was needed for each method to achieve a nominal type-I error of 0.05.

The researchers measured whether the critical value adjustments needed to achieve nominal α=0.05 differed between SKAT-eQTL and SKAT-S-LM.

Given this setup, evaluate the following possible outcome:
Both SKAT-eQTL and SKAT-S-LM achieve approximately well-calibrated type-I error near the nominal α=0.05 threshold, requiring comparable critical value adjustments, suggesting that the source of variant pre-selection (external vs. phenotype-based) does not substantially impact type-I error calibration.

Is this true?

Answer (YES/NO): NO